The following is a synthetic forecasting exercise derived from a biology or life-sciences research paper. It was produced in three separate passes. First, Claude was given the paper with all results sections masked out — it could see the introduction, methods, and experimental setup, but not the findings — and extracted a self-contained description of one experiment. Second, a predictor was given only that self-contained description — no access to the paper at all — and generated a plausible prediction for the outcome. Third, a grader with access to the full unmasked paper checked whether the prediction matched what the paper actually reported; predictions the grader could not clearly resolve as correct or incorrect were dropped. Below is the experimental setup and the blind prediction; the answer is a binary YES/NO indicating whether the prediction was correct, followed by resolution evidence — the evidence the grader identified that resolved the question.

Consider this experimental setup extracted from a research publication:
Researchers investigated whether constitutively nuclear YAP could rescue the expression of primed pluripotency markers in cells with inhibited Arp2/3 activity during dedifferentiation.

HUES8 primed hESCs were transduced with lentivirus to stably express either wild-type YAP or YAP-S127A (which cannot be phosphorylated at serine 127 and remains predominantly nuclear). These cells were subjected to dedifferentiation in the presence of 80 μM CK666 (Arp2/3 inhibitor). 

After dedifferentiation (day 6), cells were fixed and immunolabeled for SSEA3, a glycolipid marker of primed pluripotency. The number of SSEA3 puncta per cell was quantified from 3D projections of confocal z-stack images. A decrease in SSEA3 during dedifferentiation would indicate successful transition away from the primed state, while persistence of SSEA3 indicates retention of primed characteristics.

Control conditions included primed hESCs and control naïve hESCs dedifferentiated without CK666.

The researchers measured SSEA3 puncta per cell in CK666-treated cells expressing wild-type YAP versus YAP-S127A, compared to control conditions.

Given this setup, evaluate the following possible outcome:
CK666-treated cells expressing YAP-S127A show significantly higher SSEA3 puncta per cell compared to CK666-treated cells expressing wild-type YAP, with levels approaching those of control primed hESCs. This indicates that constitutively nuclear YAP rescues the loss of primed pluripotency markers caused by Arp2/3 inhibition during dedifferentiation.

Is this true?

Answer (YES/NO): NO